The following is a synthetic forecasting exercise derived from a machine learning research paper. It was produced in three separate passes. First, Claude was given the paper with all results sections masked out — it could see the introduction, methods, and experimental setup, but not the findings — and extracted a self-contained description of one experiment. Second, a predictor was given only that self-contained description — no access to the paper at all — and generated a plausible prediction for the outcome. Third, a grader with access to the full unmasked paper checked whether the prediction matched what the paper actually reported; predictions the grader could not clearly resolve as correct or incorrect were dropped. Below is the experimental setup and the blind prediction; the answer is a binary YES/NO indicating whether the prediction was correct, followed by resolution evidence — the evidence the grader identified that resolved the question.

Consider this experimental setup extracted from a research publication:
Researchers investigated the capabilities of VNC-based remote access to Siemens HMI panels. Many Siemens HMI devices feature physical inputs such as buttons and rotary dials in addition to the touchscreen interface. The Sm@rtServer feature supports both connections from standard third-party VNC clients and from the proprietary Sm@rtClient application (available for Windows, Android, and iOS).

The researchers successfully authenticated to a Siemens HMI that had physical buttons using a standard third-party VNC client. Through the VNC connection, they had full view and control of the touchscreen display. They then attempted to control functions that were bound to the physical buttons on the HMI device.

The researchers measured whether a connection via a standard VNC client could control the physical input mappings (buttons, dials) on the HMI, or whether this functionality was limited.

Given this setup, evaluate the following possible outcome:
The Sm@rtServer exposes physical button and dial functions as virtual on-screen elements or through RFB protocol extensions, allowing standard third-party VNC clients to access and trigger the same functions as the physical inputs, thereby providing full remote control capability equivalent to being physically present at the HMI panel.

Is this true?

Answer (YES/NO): NO